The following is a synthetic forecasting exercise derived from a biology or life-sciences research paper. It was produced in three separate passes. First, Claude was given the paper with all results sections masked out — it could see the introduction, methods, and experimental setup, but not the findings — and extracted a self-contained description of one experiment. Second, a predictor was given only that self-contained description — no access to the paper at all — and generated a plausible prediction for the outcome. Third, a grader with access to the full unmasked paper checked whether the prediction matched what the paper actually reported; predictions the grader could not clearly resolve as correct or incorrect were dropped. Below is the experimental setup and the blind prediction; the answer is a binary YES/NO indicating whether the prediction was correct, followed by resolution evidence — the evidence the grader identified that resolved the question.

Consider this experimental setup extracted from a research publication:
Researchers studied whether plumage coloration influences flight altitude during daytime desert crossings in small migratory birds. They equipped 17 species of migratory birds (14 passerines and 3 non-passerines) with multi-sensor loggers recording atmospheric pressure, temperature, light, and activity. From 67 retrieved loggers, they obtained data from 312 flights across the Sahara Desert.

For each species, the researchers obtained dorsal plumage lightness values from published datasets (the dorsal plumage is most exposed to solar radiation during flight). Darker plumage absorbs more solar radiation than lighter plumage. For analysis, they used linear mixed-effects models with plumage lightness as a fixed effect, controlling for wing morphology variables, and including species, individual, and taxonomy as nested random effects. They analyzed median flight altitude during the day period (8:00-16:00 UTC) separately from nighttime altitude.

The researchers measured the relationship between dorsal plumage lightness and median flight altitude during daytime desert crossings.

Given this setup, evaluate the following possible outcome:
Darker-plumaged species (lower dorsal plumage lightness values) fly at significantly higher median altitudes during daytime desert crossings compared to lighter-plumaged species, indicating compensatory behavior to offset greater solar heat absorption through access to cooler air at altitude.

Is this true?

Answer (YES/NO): YES